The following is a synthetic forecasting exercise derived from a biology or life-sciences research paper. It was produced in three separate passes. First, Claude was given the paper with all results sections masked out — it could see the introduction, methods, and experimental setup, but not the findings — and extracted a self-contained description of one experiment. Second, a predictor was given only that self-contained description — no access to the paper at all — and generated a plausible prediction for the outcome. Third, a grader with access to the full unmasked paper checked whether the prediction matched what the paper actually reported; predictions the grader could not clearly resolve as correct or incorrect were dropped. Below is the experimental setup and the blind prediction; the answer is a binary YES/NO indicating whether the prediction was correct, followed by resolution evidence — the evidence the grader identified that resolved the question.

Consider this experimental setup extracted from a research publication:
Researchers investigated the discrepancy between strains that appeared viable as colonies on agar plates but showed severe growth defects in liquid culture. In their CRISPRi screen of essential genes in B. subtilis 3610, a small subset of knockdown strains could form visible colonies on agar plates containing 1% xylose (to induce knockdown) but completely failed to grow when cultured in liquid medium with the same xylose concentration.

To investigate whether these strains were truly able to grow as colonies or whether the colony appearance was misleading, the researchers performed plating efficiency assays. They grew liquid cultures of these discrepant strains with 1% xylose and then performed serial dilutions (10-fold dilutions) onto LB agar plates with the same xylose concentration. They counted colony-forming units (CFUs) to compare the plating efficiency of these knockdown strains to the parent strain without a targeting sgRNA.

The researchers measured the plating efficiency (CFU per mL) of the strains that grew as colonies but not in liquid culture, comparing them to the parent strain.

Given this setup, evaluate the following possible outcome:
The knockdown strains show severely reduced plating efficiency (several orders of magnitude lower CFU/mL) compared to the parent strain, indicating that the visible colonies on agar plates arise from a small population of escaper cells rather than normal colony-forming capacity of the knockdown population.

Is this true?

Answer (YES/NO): YES